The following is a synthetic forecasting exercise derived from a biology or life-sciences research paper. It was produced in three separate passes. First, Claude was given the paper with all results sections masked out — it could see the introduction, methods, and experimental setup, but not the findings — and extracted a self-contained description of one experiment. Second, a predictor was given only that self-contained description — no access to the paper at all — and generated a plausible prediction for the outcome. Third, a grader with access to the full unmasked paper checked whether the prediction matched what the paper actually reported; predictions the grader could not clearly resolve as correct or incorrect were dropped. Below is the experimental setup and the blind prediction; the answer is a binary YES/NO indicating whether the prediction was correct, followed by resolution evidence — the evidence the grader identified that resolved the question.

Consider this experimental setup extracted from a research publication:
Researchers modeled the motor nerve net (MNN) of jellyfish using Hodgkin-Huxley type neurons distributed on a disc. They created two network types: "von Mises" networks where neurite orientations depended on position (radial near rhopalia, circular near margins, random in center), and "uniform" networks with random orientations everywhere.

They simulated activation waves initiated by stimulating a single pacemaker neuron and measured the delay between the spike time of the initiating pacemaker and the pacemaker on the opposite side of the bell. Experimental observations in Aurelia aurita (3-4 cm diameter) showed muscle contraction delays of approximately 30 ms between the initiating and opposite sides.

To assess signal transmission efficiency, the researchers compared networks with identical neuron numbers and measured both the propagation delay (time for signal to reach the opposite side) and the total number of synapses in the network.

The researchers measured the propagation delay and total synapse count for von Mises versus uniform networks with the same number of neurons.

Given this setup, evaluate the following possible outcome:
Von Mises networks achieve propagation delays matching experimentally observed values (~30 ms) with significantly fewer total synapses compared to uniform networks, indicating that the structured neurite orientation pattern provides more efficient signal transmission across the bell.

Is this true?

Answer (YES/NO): YES